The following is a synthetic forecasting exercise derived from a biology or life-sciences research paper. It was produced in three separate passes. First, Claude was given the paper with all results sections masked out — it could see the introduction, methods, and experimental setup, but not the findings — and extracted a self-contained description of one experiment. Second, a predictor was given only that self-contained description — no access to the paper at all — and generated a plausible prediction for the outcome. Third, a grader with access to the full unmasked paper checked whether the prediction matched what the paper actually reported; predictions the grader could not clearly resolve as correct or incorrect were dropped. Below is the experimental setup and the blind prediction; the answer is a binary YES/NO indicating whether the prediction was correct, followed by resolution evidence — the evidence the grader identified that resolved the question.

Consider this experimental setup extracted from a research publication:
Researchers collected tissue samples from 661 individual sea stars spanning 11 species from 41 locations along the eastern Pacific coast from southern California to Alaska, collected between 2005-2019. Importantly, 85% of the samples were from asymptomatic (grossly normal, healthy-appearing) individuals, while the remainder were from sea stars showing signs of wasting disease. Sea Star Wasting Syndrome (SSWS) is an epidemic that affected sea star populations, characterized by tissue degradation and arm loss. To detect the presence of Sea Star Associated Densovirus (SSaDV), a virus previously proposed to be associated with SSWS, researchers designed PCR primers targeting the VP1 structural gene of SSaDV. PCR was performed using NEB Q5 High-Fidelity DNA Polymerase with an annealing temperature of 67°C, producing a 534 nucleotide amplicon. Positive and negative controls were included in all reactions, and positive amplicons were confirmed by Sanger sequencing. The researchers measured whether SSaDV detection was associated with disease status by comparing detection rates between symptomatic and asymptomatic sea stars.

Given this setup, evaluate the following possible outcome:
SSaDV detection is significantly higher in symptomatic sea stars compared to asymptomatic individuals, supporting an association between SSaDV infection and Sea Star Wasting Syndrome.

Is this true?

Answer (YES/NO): NO